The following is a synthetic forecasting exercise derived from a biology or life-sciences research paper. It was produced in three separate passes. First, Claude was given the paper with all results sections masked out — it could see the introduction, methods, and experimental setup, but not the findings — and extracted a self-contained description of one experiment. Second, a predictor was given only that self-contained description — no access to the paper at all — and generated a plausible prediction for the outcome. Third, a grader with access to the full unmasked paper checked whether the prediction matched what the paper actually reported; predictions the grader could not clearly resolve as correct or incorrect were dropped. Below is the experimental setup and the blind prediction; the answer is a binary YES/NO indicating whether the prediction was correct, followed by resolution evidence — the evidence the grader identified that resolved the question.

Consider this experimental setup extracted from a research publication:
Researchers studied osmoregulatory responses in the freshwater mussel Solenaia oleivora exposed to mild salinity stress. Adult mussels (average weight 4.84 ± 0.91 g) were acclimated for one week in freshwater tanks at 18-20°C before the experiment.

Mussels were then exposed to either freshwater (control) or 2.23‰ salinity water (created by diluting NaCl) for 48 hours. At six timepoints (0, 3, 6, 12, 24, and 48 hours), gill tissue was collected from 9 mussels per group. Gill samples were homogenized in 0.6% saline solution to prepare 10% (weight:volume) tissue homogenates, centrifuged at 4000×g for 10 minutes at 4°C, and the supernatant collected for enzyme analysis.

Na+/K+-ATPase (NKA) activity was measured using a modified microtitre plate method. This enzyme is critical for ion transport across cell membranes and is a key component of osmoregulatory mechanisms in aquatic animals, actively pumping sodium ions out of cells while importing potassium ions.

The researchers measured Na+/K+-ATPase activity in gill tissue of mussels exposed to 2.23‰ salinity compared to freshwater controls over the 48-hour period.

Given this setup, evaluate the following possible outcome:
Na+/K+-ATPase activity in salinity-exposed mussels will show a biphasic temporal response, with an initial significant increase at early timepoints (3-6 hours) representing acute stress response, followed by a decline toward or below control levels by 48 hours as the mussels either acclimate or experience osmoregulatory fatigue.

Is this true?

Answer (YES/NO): NO